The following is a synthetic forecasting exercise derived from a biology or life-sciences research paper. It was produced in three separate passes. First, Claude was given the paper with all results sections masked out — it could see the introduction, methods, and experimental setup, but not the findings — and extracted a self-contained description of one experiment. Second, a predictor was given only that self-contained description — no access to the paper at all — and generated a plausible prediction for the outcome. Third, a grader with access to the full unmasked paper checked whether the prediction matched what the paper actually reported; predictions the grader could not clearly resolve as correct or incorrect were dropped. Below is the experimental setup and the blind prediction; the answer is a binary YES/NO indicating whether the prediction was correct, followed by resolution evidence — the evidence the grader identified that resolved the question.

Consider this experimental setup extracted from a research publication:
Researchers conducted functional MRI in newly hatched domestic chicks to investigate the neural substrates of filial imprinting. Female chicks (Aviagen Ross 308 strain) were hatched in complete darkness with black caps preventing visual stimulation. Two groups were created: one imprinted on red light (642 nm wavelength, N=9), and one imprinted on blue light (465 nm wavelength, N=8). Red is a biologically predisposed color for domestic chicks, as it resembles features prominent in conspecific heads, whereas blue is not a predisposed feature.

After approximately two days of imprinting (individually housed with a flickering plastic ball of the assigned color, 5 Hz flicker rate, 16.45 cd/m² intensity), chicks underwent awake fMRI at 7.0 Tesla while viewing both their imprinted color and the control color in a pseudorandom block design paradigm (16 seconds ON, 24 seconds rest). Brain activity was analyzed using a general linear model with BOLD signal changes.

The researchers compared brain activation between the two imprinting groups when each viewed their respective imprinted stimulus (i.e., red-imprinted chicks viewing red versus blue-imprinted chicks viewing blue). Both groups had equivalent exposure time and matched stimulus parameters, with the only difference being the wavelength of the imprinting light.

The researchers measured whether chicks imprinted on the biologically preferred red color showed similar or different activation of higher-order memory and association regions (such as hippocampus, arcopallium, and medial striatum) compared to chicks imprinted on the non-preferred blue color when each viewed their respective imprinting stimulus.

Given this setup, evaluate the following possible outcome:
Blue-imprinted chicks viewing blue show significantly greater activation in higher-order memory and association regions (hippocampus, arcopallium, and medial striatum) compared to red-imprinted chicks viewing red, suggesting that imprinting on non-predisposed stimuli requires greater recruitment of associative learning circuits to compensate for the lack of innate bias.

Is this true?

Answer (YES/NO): NO